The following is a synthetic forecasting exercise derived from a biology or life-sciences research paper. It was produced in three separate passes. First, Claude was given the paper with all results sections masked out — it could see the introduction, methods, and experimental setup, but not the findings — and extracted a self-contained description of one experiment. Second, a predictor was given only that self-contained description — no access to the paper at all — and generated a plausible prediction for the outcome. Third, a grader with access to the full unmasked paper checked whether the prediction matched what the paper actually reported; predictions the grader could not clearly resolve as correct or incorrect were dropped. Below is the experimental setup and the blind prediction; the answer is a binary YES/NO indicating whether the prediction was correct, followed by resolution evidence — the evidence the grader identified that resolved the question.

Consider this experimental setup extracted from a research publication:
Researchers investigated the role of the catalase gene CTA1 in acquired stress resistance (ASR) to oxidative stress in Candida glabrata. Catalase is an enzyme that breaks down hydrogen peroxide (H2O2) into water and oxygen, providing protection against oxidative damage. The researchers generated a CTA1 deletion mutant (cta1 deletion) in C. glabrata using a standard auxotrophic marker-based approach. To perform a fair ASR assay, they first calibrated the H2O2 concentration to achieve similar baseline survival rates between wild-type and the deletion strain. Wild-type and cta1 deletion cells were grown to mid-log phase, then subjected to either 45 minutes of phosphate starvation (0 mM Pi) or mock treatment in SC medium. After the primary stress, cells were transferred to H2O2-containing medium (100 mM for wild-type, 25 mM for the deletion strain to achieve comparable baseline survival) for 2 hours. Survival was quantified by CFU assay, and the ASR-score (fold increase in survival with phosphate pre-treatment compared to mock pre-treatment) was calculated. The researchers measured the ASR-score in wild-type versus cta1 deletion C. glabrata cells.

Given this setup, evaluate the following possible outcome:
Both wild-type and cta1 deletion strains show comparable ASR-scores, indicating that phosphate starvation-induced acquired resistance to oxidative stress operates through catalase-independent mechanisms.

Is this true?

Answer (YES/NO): NO